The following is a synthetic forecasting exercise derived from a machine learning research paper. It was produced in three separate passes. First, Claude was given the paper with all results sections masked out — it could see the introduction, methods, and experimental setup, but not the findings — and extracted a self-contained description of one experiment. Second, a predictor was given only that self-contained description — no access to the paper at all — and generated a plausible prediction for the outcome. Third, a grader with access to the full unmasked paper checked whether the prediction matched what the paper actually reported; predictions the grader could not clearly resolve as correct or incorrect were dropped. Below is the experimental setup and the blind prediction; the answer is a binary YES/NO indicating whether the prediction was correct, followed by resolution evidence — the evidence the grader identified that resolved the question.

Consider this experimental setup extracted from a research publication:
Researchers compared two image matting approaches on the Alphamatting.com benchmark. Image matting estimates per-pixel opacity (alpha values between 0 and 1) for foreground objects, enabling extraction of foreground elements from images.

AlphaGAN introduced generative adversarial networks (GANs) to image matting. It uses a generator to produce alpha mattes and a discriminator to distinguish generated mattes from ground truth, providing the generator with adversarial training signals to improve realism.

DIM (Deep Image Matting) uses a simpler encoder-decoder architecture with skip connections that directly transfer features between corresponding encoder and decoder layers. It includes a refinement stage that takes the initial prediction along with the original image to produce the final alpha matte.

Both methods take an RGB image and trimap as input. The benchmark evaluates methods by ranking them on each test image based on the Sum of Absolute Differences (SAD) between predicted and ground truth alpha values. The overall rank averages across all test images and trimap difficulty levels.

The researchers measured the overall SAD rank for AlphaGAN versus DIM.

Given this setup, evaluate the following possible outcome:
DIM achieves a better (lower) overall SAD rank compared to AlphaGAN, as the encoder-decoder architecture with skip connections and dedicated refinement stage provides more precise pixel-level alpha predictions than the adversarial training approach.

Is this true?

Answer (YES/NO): YES